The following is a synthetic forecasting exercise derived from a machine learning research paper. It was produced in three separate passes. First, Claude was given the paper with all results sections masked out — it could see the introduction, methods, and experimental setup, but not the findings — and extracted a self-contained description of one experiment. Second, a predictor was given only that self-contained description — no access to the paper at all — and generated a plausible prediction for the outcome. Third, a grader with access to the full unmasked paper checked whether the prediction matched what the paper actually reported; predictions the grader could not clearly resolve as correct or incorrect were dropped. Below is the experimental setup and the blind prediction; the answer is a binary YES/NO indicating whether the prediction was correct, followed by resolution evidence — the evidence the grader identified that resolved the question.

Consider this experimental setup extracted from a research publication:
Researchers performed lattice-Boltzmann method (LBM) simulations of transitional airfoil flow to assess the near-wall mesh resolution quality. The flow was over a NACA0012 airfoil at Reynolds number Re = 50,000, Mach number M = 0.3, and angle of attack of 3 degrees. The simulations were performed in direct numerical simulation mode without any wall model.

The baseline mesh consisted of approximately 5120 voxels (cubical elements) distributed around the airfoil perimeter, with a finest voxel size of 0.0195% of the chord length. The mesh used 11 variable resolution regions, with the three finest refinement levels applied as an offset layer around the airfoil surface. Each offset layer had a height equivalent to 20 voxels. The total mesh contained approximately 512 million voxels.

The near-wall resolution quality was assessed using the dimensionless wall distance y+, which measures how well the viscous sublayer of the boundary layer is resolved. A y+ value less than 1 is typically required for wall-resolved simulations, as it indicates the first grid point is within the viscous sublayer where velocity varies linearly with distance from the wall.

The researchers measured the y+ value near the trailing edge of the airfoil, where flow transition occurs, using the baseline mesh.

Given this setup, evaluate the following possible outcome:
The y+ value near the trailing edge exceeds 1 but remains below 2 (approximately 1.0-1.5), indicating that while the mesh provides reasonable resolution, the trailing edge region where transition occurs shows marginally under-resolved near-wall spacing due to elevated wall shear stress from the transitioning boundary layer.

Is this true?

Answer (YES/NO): NO